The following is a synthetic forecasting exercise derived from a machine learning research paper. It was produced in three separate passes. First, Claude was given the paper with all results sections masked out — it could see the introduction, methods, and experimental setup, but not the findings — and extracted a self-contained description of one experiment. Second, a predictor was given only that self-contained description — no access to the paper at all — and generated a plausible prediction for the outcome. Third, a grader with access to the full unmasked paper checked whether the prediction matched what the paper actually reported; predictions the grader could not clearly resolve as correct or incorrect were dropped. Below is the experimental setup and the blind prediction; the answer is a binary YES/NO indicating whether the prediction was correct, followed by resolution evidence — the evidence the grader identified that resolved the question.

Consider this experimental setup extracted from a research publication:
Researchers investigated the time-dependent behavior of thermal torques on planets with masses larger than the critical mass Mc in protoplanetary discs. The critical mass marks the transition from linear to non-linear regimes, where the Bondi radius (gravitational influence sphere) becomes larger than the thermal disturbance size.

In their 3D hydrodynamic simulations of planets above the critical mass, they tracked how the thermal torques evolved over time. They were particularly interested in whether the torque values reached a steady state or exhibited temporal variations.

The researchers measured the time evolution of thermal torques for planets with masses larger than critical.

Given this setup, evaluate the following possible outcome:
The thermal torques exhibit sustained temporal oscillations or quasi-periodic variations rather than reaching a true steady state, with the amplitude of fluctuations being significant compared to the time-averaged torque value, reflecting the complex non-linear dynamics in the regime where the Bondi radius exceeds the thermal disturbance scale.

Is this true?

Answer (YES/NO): NO